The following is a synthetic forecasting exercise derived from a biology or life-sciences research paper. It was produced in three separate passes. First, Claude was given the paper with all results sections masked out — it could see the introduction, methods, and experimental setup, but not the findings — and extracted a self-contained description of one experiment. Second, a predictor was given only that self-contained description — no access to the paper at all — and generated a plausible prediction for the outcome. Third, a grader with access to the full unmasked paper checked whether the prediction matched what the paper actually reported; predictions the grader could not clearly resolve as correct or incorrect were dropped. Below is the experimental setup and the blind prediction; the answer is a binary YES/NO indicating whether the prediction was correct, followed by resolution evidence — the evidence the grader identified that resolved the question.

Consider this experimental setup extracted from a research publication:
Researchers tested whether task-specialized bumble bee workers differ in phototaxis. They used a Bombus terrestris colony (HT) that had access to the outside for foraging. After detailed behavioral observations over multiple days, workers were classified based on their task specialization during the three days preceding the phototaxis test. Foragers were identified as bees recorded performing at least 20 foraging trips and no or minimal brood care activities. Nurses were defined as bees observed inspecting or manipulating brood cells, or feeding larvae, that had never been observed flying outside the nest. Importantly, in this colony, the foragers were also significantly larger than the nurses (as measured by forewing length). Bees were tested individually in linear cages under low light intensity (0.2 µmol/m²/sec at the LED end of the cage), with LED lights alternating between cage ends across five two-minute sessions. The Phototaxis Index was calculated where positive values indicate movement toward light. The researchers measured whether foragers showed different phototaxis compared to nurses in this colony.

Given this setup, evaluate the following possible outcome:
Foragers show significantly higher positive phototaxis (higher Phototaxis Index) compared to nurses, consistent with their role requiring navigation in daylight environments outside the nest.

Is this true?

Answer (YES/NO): YES